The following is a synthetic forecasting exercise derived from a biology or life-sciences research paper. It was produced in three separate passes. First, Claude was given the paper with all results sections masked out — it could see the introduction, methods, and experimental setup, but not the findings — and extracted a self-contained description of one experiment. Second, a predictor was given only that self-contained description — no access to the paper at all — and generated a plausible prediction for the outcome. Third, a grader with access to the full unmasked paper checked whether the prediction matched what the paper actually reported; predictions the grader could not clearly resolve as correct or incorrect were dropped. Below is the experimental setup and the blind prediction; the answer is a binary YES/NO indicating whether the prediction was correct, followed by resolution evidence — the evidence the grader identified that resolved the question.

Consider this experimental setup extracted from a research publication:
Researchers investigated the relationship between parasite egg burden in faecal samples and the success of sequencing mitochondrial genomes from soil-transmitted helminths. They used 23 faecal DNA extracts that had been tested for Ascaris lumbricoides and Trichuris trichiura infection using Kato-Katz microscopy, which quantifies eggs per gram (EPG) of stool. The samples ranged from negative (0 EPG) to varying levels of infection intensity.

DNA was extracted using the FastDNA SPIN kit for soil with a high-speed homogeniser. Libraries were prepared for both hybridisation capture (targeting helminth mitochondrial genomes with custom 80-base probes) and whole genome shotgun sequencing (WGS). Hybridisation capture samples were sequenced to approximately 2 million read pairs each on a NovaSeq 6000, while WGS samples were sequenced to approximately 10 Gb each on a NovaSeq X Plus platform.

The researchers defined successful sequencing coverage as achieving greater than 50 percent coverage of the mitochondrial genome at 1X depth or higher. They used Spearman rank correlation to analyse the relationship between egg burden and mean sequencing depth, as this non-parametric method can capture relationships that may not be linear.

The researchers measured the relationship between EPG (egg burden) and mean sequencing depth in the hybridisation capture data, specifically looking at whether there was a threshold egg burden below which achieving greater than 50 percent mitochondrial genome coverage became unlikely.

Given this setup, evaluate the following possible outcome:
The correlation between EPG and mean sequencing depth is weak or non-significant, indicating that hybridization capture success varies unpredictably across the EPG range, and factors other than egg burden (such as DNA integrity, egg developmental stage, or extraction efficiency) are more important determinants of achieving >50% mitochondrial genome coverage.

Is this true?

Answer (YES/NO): NO